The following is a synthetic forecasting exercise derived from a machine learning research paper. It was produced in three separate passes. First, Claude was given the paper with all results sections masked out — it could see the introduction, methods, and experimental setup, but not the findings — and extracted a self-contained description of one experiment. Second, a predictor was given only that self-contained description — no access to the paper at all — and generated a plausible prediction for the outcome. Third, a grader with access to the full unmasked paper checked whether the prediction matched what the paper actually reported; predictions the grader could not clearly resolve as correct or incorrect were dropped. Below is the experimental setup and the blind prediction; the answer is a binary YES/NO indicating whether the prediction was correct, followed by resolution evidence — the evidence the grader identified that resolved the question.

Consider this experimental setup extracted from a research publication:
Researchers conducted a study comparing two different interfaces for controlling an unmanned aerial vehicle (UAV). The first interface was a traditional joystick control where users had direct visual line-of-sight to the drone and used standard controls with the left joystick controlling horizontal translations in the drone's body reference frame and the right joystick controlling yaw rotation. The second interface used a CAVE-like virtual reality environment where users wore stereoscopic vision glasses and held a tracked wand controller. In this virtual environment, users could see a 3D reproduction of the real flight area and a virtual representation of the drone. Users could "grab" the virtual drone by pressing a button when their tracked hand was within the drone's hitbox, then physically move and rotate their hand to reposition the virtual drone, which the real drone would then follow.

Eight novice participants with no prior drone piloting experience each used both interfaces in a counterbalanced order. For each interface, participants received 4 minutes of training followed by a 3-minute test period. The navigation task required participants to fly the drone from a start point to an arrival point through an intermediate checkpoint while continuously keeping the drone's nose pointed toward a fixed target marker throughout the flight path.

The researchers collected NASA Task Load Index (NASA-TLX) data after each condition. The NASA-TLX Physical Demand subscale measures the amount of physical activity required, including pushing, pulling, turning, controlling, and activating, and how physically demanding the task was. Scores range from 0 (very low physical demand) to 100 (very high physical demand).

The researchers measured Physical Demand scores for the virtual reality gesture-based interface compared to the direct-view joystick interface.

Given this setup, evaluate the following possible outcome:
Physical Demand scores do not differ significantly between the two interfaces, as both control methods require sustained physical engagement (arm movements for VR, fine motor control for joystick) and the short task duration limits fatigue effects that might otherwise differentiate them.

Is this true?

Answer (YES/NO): NO